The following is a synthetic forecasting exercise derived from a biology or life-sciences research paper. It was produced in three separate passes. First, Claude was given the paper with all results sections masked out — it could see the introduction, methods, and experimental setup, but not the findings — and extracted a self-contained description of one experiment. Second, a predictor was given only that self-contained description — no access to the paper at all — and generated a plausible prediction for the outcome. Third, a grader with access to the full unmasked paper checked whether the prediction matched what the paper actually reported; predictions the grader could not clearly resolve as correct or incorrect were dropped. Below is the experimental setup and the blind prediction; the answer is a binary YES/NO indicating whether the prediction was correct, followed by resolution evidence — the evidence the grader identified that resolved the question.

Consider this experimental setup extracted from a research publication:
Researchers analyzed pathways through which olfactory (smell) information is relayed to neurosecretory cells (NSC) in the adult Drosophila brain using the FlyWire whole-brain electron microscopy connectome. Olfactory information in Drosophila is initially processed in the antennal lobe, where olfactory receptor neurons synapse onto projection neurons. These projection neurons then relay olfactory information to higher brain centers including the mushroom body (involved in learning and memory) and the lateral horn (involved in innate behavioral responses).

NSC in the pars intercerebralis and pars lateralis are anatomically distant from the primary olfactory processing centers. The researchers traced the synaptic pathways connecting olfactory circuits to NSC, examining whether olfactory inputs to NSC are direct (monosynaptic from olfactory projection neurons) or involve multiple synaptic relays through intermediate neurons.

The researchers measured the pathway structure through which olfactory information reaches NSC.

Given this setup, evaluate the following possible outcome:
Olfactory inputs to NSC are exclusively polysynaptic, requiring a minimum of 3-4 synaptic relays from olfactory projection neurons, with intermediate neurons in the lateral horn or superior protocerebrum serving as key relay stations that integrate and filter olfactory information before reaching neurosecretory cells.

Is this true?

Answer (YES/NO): NO